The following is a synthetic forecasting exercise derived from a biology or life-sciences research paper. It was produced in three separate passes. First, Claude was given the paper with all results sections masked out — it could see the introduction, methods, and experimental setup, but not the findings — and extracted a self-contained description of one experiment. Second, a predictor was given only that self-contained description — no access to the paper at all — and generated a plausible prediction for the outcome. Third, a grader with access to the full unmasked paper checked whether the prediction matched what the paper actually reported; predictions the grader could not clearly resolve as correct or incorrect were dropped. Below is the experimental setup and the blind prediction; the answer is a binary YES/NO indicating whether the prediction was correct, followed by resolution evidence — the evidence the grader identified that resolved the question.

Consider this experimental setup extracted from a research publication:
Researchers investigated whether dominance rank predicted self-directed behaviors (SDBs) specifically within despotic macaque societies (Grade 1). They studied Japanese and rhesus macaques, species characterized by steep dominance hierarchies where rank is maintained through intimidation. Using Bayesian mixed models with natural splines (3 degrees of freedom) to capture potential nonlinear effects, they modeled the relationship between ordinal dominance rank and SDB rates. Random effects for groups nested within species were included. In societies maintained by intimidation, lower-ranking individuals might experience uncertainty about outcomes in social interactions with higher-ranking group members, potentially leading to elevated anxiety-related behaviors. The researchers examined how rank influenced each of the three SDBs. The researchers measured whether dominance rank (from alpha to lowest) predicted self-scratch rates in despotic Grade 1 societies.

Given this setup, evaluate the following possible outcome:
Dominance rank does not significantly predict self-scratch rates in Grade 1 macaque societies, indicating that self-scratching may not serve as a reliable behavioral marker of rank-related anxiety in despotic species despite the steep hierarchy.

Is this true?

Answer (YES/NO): NO